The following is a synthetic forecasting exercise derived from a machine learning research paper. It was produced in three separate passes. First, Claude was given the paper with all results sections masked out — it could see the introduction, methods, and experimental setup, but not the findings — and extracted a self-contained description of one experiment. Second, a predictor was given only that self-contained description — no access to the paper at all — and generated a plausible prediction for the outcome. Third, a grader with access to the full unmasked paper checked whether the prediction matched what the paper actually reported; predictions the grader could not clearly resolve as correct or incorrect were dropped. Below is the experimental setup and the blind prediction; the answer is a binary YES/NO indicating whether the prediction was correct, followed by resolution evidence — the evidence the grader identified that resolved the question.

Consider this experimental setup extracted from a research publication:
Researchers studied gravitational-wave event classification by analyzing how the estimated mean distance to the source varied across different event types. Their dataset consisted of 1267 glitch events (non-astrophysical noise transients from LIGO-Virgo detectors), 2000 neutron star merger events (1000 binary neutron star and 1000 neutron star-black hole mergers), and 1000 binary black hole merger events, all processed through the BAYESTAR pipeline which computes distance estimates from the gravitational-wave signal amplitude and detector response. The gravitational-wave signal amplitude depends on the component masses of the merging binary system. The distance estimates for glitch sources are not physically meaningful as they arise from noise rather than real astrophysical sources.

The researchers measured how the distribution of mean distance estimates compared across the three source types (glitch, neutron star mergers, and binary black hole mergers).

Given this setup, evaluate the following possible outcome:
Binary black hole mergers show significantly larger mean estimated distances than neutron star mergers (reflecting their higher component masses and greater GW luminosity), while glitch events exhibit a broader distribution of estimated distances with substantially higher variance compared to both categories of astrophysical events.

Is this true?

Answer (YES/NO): NO